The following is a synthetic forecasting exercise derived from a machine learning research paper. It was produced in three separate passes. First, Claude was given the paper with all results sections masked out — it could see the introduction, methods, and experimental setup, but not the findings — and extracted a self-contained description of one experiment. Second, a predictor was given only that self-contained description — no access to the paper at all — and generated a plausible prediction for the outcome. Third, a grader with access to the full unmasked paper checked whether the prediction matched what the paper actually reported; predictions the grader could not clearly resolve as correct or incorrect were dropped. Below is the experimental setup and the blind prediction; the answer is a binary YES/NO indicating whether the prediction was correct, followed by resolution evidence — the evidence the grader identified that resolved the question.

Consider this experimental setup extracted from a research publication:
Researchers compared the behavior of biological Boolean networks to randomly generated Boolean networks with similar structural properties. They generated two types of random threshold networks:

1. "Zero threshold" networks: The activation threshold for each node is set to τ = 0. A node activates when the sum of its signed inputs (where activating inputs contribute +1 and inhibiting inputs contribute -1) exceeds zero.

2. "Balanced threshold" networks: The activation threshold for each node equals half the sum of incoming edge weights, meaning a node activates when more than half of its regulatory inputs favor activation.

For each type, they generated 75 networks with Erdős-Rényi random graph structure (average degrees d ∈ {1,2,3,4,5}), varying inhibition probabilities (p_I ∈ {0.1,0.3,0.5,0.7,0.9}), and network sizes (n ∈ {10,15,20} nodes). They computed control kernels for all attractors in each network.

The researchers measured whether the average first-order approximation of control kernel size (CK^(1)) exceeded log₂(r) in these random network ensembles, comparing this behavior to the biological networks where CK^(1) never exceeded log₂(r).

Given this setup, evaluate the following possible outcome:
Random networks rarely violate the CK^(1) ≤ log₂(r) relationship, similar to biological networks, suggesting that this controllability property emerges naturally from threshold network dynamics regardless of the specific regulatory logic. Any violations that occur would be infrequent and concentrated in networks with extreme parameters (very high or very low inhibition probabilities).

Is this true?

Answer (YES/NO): NO